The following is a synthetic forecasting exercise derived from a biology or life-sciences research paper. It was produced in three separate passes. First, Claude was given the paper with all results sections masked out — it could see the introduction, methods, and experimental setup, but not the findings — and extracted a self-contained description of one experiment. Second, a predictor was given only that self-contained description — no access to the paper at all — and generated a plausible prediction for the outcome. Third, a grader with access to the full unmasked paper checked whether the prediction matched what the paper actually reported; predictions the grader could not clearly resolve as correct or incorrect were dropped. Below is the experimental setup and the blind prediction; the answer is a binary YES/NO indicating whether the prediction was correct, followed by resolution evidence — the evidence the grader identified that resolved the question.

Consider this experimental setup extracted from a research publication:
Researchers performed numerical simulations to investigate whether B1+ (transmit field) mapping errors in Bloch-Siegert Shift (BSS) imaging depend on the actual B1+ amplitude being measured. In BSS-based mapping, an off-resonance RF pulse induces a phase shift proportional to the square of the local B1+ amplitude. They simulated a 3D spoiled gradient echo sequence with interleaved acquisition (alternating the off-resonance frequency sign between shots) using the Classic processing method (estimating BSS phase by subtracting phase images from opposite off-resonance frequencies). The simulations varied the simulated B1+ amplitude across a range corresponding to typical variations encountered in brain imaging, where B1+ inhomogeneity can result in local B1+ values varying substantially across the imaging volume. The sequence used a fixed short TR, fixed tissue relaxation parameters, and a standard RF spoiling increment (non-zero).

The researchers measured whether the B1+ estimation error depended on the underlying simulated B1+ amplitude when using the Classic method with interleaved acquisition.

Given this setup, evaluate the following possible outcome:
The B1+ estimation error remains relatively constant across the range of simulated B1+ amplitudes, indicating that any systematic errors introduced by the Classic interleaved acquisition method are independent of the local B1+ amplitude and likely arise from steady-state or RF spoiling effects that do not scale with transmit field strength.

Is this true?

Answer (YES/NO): NO